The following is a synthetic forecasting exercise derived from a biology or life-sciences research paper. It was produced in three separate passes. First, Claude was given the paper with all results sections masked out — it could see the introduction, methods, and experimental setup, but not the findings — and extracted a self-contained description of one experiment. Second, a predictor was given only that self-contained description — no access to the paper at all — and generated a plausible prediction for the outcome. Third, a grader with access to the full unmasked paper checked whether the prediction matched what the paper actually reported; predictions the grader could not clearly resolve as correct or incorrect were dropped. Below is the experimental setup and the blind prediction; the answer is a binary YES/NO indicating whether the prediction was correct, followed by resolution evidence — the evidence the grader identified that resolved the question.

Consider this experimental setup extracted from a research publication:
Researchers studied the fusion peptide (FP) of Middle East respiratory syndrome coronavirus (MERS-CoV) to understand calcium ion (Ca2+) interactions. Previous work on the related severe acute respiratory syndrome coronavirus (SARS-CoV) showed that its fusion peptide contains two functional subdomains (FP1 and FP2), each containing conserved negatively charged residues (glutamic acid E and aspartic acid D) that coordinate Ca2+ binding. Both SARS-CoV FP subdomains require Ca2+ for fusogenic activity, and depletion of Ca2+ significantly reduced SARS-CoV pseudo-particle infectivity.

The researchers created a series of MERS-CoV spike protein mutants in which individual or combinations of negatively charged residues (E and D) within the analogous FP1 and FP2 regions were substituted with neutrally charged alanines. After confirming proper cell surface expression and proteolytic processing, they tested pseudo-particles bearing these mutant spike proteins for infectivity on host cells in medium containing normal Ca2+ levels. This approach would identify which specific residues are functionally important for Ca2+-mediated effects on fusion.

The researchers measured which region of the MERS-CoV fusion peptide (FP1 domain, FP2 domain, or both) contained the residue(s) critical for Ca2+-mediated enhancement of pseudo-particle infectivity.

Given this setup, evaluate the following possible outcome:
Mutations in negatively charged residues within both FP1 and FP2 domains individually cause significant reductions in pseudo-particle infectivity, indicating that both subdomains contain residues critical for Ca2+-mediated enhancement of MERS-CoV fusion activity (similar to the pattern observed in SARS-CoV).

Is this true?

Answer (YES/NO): NO